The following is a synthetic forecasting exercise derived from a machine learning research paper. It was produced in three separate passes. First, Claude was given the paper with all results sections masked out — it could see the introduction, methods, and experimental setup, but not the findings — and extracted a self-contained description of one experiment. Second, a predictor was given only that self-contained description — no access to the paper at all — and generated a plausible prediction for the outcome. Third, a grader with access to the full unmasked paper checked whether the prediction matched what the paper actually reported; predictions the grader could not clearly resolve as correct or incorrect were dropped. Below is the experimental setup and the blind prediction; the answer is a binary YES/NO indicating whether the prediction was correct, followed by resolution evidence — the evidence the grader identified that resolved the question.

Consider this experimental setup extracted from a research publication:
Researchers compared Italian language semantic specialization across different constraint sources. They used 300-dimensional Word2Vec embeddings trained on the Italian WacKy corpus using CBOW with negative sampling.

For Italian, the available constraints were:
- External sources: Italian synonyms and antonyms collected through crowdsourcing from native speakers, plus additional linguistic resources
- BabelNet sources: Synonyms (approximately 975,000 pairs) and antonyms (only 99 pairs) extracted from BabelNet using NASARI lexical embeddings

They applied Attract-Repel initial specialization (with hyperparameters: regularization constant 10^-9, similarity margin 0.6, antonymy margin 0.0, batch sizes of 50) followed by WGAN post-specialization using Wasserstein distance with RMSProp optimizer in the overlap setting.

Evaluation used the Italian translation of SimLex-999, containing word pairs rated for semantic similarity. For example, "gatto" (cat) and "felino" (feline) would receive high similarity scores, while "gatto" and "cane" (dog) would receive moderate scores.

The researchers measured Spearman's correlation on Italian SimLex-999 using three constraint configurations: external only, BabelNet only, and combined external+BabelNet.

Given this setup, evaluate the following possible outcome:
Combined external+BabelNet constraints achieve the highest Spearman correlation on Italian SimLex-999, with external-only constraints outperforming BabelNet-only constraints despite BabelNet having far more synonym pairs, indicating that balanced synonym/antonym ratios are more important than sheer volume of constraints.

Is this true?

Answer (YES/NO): YES